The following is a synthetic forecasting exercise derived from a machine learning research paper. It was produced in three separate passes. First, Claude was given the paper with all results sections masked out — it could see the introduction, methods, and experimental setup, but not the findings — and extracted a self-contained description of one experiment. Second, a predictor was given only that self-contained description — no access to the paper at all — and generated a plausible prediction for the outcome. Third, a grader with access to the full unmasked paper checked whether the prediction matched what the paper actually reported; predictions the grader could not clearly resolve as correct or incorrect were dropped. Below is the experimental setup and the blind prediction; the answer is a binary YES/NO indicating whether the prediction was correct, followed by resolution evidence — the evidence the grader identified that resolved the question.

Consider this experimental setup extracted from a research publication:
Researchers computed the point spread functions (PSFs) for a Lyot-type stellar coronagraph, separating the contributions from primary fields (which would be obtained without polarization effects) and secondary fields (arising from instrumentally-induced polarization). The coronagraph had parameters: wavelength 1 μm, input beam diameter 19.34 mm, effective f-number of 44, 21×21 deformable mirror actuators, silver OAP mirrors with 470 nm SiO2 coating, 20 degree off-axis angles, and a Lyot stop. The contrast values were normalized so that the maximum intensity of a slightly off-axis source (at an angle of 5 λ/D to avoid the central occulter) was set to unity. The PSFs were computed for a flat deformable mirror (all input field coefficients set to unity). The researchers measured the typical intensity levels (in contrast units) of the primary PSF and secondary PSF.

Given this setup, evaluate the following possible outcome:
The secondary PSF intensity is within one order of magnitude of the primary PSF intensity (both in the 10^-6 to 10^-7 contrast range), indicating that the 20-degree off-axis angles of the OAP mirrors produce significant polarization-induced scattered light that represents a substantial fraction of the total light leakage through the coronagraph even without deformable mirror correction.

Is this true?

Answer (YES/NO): NO